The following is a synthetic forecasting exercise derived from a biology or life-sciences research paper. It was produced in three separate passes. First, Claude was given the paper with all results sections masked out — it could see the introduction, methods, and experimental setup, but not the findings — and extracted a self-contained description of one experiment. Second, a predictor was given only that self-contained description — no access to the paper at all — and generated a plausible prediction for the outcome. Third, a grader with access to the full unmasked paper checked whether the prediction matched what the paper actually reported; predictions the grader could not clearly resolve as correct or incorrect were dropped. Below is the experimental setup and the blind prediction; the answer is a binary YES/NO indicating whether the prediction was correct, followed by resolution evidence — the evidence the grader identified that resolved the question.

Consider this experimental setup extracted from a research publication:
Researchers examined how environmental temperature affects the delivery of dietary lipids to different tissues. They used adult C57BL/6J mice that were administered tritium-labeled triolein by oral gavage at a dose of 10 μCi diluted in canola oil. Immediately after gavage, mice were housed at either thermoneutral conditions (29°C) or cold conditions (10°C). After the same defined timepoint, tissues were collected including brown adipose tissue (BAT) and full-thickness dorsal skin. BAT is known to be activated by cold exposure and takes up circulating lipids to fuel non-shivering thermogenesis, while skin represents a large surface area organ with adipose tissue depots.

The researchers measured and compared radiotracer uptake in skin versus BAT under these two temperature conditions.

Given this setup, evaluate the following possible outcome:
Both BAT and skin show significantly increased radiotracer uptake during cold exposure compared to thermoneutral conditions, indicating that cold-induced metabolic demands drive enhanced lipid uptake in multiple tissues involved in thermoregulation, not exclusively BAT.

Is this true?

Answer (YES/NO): NO